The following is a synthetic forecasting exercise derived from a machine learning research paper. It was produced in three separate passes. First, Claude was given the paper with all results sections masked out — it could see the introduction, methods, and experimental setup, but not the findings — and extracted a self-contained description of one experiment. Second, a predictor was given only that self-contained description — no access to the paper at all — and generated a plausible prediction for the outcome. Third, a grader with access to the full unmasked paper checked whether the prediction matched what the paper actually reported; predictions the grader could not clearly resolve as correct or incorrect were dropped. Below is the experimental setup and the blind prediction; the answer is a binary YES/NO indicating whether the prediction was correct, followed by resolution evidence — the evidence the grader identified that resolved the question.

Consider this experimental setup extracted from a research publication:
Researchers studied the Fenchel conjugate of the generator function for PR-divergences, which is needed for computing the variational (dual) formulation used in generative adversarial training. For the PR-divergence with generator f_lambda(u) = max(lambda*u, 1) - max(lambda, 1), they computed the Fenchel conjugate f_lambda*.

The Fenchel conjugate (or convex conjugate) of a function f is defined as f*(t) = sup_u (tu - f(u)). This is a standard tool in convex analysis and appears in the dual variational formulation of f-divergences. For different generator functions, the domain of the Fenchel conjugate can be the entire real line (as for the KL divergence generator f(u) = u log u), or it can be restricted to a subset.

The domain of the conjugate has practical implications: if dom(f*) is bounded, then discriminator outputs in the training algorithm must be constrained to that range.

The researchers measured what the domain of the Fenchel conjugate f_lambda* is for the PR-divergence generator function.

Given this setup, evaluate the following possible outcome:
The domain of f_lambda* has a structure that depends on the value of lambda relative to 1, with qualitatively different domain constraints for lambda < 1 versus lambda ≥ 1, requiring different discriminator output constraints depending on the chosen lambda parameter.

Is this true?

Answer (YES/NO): NO